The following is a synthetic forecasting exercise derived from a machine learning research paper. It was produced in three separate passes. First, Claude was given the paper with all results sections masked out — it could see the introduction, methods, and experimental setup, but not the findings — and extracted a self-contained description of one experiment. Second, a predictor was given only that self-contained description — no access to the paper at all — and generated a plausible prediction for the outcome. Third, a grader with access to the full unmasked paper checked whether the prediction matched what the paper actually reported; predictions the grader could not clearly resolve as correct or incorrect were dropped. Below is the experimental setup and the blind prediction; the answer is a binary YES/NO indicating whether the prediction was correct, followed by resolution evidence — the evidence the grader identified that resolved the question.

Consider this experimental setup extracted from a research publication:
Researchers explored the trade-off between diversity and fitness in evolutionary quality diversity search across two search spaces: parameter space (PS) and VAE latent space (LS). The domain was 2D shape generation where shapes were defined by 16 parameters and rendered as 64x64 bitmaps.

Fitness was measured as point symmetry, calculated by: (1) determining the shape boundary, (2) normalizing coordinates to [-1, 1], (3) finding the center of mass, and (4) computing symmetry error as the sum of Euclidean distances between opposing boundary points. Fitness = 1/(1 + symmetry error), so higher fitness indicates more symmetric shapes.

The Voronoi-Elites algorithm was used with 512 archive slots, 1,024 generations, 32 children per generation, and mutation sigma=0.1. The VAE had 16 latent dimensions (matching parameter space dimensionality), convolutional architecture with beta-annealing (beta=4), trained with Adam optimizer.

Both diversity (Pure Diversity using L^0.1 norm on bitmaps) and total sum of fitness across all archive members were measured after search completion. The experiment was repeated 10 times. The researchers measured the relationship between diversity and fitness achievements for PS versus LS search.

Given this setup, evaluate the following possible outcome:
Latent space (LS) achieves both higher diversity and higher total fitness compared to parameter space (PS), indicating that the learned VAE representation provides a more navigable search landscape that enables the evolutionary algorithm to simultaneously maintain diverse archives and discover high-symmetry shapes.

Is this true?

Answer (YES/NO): NO